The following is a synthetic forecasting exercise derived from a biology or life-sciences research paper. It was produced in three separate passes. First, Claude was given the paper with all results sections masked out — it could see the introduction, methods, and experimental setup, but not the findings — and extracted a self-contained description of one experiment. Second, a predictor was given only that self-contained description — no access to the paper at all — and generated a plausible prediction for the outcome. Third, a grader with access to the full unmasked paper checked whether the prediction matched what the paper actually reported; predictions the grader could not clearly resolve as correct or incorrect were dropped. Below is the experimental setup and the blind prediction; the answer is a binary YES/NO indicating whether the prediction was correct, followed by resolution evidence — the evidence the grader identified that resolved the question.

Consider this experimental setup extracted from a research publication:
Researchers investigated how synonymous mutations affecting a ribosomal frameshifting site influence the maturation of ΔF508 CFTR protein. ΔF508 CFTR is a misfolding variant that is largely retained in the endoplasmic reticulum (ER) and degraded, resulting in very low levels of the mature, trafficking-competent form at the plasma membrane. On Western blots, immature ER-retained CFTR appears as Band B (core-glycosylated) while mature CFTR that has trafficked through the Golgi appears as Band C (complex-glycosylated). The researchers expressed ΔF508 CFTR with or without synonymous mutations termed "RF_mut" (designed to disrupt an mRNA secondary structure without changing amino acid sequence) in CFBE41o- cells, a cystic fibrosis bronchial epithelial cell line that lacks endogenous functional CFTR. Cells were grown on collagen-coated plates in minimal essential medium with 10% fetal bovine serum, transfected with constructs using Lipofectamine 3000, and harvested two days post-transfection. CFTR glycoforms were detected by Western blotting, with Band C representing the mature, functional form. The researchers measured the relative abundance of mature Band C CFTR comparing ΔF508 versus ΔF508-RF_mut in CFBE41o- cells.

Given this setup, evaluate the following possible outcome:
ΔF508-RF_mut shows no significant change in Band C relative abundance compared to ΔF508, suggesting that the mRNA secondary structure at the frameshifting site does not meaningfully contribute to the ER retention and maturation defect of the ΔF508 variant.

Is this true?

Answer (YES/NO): NO